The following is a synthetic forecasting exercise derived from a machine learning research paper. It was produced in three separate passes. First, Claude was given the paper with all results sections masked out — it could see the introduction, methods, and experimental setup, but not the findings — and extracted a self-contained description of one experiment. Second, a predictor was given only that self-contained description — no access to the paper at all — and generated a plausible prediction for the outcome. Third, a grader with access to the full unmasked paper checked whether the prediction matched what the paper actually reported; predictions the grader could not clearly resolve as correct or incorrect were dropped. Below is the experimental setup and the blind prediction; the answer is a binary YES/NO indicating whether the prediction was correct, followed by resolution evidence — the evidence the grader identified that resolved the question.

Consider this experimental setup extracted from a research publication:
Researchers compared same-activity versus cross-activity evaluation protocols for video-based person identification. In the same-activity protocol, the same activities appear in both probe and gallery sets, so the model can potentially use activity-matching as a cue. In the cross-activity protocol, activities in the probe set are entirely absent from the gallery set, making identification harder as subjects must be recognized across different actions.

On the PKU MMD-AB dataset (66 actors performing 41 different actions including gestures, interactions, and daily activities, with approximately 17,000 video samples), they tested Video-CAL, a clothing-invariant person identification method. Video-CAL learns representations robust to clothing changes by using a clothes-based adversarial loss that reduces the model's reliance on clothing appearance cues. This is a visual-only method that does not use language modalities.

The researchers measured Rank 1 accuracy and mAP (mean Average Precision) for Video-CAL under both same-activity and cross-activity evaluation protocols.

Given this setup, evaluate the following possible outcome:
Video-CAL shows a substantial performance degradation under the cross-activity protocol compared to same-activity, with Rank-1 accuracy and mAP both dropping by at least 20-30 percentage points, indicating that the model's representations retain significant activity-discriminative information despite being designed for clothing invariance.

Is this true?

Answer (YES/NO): NO